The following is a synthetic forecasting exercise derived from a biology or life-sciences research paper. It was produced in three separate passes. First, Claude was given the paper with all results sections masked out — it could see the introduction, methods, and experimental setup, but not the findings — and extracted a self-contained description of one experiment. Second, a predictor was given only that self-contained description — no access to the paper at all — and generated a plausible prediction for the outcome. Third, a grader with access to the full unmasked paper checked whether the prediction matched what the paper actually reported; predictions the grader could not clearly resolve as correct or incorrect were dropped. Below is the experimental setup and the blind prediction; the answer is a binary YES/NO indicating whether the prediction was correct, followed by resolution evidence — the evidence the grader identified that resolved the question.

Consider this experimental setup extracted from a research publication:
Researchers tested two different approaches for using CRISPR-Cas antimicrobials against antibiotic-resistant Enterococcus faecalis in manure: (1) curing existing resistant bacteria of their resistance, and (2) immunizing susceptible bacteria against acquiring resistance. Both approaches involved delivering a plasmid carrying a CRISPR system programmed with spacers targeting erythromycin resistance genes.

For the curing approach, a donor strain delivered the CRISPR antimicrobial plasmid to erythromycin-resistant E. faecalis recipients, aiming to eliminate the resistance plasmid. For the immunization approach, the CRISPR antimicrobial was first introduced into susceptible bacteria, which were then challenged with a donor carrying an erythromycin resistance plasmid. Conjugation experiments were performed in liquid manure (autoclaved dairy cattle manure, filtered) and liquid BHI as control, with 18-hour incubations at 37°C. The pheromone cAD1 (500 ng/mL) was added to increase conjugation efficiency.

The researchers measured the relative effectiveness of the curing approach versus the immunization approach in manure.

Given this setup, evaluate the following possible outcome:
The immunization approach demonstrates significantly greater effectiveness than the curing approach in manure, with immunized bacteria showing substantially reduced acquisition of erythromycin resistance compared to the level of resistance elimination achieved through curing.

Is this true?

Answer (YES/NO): YES